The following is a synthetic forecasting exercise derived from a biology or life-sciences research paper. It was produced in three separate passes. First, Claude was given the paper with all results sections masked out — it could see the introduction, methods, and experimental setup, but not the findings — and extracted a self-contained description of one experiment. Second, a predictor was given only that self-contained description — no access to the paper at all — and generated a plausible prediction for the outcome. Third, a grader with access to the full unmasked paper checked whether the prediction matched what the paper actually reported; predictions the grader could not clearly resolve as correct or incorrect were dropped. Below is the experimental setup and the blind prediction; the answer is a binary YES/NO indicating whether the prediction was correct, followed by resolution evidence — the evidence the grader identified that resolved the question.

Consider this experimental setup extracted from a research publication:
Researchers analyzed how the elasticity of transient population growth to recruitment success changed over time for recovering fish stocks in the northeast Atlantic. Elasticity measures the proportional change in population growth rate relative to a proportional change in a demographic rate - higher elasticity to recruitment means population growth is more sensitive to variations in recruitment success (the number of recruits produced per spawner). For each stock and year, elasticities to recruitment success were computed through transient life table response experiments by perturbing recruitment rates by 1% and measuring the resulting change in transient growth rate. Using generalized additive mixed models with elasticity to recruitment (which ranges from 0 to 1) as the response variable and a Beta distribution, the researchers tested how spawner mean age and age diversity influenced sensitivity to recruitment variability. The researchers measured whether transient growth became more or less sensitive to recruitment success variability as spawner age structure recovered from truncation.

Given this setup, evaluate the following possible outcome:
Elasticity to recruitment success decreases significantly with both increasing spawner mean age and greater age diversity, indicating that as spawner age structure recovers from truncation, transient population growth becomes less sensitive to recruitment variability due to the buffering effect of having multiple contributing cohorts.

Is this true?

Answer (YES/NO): NO